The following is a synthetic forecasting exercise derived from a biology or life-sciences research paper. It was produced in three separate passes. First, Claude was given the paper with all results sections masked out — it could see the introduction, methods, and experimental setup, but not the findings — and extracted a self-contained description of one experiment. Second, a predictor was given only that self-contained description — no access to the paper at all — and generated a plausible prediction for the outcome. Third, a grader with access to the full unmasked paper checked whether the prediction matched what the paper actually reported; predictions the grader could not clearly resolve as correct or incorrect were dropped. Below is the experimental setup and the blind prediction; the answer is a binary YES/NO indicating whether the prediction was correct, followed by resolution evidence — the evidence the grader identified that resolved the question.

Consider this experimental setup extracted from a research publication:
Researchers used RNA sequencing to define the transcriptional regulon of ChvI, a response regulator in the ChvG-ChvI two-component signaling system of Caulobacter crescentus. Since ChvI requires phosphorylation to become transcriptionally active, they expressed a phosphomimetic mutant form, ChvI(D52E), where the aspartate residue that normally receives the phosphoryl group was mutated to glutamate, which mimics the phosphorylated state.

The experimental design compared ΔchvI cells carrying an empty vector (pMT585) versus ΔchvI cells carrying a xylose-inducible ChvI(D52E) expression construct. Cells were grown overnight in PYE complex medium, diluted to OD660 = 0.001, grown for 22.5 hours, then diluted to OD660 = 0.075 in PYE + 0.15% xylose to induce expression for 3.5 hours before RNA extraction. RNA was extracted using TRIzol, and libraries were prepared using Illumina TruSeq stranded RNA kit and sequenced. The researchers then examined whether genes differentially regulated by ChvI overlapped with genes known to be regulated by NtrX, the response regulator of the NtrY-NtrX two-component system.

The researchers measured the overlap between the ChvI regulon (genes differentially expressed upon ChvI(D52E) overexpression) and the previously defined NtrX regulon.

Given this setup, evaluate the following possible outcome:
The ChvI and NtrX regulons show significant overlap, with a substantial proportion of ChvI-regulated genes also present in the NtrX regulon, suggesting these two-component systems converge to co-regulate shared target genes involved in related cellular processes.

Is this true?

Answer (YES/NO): YES